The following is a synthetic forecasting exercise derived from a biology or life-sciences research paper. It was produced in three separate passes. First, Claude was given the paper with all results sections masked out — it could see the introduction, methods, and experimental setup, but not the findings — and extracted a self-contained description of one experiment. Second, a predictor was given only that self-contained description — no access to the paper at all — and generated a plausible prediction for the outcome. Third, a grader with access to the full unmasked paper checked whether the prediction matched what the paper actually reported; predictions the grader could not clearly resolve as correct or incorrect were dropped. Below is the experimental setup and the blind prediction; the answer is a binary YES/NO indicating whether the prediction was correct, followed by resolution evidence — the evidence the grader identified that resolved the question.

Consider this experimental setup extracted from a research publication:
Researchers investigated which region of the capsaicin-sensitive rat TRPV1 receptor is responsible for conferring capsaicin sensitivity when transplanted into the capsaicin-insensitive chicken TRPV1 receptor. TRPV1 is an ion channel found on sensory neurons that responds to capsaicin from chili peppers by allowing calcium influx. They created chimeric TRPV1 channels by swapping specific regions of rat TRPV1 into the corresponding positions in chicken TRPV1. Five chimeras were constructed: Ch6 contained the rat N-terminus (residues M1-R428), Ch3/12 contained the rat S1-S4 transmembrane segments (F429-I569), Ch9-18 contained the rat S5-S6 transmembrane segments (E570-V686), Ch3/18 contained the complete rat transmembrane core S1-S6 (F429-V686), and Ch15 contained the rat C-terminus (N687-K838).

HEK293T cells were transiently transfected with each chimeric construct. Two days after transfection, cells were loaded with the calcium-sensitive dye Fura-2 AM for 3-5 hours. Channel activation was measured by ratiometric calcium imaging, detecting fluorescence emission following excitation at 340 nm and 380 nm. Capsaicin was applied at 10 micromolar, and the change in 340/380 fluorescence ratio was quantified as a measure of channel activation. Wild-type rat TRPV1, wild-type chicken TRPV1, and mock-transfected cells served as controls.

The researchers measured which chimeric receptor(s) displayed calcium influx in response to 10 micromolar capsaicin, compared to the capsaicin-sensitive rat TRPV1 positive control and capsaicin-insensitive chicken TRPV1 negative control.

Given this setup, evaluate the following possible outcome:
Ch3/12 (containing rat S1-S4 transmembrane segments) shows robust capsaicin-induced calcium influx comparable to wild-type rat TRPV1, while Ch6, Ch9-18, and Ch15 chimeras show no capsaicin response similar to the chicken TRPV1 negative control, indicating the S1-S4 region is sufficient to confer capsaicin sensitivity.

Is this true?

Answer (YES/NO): NO